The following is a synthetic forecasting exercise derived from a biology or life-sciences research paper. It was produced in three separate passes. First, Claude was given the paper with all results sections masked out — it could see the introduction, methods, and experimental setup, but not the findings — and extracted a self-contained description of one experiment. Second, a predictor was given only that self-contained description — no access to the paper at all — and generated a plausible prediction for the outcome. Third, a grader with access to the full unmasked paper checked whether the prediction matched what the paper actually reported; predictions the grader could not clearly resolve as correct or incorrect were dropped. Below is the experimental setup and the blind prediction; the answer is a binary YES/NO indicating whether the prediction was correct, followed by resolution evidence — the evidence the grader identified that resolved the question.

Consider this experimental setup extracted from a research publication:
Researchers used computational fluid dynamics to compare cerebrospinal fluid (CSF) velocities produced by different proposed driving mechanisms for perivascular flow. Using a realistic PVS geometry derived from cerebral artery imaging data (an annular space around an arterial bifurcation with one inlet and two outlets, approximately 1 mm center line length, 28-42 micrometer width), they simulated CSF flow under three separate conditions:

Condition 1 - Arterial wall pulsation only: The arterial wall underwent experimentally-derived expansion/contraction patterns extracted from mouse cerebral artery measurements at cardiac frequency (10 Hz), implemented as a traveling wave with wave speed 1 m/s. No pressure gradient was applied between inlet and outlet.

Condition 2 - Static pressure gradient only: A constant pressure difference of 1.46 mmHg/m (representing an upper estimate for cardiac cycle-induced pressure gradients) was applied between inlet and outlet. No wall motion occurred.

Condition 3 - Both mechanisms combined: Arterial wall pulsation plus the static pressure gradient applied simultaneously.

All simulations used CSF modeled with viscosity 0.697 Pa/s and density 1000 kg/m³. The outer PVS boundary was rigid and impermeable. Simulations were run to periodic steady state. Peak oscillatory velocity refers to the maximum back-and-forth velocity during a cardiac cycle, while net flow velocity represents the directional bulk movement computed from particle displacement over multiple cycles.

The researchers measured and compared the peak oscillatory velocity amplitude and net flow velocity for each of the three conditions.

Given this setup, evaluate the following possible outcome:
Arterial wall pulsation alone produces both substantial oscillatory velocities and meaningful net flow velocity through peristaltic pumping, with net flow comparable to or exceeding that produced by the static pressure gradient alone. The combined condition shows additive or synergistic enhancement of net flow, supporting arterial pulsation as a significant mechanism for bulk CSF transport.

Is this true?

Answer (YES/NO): NO